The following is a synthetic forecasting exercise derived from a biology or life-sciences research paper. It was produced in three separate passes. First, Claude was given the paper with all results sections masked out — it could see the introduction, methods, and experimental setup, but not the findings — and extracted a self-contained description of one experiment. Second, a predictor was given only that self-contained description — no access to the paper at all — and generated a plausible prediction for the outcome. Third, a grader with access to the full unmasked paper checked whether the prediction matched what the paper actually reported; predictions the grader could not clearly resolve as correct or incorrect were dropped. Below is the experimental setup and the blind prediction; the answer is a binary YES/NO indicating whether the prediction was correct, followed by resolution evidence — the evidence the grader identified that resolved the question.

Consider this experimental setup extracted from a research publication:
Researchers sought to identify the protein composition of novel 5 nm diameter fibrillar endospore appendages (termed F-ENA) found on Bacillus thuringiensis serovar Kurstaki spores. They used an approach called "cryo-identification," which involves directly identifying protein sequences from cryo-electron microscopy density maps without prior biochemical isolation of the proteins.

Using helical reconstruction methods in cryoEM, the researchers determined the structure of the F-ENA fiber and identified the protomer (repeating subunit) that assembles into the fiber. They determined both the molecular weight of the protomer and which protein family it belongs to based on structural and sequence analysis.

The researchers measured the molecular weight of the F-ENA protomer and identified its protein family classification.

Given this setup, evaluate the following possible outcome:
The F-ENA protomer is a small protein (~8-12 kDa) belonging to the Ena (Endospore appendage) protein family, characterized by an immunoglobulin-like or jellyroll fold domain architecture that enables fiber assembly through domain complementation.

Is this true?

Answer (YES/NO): NO